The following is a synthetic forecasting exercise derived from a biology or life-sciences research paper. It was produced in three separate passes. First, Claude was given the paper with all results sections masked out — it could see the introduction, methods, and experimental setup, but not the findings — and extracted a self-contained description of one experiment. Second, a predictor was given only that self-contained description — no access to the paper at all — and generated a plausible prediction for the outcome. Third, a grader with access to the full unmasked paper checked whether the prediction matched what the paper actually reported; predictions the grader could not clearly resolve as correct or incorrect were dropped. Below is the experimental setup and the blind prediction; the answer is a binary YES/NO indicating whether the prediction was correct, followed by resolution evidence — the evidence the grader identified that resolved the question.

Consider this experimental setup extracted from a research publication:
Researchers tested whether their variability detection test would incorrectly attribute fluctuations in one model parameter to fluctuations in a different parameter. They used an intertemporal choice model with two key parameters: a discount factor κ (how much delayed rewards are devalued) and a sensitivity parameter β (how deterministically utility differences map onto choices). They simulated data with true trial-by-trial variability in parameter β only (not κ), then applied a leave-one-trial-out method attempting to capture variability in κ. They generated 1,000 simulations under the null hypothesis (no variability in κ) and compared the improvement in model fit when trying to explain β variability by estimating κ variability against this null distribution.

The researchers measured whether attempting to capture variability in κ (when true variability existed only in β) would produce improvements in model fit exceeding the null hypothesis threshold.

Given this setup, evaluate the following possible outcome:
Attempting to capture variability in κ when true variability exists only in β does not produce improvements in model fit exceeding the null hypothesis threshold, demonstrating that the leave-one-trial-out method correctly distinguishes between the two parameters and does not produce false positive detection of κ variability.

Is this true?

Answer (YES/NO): YES